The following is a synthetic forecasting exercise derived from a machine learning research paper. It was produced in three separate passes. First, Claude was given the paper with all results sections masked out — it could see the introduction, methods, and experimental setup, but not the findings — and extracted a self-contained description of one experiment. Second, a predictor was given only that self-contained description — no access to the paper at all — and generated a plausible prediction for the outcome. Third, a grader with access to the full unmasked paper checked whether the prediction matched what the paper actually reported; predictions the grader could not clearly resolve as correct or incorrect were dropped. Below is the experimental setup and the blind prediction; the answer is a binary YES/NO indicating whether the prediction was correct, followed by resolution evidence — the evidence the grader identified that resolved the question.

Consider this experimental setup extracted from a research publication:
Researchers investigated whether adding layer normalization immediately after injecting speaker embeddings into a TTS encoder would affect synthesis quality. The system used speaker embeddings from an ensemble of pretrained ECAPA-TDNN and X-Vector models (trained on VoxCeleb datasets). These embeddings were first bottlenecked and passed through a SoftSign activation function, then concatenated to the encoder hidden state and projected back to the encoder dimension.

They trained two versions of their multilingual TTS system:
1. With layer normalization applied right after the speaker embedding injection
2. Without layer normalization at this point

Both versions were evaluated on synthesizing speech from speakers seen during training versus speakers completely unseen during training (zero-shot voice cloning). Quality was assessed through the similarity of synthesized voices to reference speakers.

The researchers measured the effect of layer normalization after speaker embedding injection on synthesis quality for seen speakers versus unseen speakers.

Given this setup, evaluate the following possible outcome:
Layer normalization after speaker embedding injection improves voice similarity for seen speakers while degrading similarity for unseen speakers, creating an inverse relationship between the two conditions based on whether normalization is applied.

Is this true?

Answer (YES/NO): NO